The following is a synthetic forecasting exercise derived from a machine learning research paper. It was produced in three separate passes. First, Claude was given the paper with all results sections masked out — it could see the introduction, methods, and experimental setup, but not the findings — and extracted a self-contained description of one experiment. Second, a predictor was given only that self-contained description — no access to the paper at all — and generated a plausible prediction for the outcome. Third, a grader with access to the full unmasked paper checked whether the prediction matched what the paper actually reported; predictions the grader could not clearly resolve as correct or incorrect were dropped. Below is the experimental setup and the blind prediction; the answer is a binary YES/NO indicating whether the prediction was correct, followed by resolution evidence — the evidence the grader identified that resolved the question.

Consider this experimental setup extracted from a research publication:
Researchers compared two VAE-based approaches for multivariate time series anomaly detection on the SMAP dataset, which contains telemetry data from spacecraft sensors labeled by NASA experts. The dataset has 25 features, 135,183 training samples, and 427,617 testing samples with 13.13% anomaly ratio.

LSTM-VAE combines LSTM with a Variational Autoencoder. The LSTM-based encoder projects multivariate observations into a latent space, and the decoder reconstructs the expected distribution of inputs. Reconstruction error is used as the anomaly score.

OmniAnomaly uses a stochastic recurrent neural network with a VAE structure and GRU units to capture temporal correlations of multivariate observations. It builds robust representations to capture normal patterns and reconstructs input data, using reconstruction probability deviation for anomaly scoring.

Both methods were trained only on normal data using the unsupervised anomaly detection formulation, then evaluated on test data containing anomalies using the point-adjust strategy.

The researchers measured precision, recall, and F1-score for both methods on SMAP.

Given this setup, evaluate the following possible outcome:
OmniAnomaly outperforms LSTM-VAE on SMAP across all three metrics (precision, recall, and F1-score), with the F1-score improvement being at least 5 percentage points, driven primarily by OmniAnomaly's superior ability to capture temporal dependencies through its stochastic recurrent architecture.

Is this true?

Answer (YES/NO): NO